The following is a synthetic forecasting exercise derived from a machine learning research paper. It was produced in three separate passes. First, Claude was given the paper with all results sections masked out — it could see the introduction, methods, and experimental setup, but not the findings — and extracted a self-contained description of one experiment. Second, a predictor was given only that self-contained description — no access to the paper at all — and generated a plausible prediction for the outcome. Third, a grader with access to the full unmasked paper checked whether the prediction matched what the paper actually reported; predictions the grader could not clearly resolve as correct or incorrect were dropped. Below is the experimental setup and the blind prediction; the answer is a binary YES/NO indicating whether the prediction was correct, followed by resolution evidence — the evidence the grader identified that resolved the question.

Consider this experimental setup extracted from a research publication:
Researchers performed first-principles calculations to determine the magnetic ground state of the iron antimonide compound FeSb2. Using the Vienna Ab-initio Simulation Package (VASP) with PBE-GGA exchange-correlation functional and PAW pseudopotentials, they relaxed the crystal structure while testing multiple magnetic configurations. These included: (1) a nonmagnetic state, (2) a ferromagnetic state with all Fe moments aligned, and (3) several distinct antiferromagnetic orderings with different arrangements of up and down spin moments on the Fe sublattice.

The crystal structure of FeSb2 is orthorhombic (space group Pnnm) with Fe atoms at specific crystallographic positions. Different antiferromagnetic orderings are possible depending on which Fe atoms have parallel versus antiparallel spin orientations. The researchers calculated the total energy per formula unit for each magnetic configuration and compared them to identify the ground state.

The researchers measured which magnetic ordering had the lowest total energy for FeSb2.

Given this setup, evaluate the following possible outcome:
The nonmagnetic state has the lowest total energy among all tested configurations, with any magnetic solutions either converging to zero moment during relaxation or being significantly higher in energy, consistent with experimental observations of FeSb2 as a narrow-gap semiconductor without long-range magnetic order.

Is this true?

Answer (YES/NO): NO